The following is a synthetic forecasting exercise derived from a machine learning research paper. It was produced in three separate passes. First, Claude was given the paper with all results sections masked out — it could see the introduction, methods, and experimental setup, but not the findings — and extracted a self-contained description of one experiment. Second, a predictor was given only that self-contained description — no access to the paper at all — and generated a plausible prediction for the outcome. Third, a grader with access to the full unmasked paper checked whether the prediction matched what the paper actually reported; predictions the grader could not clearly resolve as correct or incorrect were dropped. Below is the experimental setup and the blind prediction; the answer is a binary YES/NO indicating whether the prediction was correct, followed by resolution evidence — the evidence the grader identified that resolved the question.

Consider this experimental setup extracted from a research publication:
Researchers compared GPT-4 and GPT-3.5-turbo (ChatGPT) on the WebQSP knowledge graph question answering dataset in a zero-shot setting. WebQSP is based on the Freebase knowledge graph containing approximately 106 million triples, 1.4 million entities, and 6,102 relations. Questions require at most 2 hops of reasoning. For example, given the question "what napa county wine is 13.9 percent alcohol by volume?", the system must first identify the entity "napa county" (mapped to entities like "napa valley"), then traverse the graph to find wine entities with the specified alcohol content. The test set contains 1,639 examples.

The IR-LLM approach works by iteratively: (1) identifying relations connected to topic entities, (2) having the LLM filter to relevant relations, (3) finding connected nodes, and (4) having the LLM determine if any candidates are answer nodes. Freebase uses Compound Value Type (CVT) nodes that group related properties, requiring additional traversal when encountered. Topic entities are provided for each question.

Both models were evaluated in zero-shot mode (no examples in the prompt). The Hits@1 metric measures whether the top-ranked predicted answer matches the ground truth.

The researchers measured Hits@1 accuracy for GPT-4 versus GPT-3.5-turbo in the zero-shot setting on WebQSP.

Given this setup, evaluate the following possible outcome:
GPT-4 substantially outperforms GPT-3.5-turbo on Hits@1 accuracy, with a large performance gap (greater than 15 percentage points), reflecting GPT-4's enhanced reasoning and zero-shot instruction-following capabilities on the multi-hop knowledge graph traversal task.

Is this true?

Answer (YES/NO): NO